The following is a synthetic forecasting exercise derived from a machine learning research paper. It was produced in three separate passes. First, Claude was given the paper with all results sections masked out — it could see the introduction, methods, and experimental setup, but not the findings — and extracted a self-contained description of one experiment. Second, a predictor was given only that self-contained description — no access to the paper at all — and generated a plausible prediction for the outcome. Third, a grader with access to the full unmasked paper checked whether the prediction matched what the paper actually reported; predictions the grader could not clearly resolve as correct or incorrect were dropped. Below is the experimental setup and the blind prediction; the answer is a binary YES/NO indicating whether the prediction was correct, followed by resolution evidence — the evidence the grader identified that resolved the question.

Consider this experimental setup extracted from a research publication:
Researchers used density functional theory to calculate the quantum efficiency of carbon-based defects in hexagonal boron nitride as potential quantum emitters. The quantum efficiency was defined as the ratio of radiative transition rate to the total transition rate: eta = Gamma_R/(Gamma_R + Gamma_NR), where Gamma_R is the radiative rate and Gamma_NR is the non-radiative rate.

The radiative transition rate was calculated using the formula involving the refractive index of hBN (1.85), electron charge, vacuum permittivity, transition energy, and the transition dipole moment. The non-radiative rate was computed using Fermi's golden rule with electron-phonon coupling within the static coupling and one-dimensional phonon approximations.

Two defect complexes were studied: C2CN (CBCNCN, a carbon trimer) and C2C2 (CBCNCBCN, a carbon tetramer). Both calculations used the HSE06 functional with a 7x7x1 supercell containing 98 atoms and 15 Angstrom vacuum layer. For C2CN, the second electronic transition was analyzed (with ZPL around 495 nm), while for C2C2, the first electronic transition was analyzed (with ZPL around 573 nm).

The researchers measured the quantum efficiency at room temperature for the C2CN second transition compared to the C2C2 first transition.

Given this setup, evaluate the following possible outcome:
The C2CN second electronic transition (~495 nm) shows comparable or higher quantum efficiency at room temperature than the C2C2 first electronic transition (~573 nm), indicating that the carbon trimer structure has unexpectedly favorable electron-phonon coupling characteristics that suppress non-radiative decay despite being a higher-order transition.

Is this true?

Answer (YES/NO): YES